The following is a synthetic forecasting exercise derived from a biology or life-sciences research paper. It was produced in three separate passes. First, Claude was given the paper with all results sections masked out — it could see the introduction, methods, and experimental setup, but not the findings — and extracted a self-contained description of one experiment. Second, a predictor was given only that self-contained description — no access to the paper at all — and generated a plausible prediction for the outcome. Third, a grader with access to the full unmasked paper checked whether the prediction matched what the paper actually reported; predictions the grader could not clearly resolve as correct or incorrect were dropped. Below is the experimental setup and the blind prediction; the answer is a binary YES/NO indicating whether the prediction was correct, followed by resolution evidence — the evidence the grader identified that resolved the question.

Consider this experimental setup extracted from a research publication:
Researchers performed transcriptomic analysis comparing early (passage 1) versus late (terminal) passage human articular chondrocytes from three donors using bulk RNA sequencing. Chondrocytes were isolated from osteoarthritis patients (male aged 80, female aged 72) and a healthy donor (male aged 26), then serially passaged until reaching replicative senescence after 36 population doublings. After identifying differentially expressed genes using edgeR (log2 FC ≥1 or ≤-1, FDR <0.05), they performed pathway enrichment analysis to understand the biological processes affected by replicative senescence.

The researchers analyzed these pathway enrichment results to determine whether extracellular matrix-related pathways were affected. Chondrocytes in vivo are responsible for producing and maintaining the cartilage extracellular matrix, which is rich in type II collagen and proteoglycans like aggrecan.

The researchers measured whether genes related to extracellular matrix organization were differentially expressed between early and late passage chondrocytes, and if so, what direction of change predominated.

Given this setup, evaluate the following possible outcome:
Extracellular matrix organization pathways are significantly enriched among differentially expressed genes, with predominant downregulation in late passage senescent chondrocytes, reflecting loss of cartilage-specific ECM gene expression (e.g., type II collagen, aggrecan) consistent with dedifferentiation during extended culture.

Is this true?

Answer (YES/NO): YES